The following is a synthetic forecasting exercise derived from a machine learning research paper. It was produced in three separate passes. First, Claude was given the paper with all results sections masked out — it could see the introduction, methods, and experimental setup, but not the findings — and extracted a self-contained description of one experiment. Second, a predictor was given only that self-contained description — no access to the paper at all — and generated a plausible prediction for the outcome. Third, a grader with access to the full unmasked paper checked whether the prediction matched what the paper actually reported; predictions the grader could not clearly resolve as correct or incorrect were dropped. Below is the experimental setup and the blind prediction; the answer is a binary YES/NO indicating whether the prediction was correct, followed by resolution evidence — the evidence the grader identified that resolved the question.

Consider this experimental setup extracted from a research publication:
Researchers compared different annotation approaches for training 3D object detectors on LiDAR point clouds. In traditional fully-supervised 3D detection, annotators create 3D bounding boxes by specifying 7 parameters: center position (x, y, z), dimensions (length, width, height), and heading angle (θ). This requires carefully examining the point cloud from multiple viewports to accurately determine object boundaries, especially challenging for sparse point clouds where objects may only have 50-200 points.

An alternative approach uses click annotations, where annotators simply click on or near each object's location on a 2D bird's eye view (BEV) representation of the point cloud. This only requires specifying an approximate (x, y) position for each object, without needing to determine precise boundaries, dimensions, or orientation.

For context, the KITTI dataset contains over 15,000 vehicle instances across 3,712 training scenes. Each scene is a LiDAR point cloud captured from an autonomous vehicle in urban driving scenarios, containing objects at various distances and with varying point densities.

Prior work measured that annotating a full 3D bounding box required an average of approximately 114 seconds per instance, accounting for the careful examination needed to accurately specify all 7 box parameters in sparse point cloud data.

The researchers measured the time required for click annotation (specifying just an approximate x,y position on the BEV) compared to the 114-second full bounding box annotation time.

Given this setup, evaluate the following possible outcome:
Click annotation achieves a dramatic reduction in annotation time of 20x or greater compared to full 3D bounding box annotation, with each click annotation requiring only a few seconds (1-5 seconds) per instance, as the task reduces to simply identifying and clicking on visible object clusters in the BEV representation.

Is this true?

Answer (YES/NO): YES